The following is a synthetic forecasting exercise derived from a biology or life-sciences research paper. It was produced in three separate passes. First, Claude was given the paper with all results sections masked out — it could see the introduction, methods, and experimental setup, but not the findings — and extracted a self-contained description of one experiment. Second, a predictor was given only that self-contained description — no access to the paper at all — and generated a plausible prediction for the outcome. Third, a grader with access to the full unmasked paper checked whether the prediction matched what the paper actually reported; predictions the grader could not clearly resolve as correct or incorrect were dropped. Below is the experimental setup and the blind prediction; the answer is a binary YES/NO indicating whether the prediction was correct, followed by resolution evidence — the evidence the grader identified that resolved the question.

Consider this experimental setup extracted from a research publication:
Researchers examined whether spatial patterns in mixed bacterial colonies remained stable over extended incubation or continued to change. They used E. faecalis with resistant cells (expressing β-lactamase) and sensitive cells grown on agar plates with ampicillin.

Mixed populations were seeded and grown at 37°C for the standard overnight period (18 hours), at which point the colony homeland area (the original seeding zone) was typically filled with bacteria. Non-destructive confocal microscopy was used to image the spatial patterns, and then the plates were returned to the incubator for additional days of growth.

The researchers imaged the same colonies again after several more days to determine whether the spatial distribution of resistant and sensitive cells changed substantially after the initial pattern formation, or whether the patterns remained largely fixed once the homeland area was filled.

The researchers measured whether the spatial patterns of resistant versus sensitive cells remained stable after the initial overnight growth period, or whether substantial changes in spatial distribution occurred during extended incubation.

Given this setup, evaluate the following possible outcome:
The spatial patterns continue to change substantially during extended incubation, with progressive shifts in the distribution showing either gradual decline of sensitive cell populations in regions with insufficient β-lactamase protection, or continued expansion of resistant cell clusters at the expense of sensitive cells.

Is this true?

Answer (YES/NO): NO